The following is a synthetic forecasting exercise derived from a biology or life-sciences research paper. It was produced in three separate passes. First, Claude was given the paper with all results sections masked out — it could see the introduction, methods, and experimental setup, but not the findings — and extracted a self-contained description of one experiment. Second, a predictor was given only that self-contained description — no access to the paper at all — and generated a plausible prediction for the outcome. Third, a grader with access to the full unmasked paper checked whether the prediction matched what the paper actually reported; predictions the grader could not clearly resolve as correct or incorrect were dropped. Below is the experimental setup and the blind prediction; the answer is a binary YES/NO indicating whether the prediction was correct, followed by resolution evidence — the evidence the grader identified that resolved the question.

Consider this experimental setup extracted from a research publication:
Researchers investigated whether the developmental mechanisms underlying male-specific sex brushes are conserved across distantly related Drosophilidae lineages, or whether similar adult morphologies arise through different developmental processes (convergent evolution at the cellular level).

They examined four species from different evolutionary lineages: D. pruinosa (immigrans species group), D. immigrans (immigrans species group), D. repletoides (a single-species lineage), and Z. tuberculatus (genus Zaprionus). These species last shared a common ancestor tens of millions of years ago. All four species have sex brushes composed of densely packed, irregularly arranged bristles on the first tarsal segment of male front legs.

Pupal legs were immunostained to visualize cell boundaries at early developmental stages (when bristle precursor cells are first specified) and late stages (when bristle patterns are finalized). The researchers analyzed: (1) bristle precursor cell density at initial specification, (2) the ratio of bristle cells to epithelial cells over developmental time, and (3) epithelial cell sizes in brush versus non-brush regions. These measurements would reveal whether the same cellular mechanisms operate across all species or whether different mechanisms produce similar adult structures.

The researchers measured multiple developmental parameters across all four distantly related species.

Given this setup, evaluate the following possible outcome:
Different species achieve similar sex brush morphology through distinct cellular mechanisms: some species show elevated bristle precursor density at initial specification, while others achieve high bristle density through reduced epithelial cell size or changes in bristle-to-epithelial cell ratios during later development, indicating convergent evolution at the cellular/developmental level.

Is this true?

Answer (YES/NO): NO